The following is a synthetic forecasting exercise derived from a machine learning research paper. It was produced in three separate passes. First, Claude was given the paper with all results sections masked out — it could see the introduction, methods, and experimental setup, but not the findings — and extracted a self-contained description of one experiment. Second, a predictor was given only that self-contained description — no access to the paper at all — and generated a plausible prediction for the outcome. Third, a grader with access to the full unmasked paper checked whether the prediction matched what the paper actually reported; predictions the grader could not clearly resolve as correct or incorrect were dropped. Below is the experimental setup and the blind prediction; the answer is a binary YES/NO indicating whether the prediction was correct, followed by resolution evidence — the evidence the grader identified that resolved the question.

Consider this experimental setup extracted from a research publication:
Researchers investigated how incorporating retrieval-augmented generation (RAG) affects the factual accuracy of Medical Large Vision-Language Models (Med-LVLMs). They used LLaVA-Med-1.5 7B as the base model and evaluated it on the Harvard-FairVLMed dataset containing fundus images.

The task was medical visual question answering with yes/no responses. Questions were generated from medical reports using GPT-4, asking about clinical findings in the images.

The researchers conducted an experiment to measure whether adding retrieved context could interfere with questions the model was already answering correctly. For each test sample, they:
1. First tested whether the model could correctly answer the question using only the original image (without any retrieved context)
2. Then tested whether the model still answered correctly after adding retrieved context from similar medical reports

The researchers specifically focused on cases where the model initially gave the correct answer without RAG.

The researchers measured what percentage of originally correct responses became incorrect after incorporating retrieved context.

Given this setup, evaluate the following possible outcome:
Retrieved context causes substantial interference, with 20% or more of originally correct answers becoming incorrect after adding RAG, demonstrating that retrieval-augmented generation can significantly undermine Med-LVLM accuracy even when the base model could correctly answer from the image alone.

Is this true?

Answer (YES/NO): YES